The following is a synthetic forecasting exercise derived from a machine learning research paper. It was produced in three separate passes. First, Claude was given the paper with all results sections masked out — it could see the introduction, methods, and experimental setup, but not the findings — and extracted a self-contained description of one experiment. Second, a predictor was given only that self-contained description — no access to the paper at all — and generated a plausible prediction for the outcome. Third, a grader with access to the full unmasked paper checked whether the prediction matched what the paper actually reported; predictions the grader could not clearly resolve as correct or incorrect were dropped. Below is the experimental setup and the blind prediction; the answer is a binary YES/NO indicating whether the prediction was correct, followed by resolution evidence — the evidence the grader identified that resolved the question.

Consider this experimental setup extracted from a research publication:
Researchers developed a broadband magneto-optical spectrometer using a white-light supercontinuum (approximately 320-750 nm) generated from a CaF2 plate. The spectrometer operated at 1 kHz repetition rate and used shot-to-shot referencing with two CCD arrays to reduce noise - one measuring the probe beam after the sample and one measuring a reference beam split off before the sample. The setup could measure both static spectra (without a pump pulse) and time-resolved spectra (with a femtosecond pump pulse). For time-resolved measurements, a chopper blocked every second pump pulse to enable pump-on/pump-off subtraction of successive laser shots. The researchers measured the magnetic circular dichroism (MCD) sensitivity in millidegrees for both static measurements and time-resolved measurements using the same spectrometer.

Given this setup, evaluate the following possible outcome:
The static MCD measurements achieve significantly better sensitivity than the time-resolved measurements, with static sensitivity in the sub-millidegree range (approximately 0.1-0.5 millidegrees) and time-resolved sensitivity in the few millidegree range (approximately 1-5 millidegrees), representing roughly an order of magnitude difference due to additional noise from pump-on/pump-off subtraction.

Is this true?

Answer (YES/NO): NO